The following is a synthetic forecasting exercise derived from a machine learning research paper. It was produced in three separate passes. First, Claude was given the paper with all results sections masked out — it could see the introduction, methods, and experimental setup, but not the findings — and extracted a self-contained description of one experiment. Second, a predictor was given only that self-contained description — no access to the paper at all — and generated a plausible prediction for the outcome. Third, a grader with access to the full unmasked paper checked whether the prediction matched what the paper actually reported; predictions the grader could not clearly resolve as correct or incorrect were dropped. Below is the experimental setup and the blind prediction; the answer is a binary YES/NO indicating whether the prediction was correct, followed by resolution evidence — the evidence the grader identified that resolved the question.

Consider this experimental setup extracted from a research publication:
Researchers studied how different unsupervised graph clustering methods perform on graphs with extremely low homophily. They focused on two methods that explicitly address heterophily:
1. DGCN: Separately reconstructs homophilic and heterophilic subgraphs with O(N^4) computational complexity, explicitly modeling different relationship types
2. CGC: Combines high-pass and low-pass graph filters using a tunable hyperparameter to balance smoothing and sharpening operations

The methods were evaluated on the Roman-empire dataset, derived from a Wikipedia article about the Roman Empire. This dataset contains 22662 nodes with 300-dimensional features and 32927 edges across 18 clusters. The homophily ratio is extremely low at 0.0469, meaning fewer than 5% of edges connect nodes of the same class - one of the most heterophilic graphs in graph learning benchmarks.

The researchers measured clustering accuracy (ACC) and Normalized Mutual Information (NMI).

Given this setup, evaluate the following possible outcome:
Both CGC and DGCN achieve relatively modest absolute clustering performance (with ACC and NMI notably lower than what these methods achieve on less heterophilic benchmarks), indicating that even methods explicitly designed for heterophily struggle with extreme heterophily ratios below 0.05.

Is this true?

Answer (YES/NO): YES